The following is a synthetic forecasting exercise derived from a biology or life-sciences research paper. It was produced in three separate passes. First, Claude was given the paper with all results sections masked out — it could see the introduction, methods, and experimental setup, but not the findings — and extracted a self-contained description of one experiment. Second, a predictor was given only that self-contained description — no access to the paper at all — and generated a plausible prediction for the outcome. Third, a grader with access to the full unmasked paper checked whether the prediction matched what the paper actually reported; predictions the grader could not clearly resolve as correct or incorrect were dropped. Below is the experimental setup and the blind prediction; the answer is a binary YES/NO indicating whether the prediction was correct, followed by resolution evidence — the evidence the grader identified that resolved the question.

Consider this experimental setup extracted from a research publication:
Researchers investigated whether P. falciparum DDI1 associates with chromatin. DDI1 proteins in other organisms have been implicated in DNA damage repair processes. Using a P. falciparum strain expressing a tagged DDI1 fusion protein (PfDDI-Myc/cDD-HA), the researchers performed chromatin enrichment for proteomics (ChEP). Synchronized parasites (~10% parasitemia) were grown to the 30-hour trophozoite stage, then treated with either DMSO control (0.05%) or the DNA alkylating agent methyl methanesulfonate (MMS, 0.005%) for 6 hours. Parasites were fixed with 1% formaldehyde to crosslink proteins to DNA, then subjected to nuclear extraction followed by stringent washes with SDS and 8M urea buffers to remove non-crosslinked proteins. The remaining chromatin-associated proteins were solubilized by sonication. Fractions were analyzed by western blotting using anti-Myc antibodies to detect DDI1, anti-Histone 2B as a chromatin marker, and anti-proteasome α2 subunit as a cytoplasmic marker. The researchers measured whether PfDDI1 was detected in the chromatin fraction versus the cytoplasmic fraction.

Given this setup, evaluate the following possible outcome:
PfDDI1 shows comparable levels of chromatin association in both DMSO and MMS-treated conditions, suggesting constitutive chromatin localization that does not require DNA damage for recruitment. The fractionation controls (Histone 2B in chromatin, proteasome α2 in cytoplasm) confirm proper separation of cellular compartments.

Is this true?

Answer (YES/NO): NO